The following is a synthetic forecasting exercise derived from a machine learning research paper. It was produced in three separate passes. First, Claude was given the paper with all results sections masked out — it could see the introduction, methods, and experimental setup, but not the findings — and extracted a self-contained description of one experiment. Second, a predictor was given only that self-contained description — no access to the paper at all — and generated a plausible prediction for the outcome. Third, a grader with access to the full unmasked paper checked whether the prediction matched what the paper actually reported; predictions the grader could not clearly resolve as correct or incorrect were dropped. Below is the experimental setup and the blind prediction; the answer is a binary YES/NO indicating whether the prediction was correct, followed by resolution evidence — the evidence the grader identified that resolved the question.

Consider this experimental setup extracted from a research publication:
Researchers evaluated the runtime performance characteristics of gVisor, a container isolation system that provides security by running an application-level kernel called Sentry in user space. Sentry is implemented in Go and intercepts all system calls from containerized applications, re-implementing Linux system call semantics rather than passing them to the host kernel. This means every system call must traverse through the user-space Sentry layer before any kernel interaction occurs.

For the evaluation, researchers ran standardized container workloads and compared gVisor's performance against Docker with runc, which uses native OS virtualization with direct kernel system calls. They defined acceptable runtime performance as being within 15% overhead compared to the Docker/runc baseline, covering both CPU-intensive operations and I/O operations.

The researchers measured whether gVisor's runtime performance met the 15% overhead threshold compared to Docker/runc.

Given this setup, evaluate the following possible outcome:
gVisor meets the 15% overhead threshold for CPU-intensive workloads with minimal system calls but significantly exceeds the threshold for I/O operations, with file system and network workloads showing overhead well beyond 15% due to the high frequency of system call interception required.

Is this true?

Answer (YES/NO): NO